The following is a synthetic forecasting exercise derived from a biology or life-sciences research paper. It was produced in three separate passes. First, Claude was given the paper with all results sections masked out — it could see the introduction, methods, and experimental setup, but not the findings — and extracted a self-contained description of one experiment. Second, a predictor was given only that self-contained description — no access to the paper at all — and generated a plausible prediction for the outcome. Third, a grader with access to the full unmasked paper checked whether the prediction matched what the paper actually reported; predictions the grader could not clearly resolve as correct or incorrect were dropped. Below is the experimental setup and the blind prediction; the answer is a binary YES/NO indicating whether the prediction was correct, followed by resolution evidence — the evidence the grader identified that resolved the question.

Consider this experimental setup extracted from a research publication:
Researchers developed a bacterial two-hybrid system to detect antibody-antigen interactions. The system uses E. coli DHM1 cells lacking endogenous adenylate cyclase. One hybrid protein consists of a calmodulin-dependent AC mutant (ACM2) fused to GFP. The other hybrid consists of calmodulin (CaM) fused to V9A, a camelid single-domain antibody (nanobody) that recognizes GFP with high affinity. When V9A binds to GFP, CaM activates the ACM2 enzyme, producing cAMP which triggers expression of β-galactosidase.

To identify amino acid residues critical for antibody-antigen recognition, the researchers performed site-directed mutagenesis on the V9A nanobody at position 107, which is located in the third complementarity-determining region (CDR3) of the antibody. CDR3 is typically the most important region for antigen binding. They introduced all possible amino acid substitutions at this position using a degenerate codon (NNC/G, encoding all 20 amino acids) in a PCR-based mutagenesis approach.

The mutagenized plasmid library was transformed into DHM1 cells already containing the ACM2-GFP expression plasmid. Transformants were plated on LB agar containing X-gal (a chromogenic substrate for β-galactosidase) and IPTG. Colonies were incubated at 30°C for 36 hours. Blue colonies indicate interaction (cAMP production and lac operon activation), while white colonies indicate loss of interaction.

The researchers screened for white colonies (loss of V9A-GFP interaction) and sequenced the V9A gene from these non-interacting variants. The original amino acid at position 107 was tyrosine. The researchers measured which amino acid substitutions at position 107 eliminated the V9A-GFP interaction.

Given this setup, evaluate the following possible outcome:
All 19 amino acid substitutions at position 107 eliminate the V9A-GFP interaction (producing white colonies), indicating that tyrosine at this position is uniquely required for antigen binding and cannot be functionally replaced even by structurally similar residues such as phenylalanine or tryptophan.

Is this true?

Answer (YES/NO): NO